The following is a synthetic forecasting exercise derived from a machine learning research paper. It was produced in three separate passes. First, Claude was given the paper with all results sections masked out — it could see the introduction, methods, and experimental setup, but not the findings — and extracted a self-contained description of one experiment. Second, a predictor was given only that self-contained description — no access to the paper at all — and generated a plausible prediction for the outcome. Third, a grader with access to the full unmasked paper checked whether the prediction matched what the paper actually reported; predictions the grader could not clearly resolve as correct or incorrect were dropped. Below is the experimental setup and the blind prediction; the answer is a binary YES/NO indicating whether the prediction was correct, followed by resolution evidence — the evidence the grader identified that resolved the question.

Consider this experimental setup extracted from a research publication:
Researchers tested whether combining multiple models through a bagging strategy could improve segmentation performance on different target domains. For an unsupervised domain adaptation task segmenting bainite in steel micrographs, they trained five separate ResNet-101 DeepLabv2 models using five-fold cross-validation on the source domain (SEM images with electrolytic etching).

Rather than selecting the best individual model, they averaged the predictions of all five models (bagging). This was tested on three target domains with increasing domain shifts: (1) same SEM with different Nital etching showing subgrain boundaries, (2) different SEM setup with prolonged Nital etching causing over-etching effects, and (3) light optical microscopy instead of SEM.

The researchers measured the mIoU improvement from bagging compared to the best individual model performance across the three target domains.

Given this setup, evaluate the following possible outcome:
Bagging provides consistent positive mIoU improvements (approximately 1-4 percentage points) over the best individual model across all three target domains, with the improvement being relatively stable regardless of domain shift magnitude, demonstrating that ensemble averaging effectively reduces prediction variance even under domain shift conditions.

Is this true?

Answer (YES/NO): NO